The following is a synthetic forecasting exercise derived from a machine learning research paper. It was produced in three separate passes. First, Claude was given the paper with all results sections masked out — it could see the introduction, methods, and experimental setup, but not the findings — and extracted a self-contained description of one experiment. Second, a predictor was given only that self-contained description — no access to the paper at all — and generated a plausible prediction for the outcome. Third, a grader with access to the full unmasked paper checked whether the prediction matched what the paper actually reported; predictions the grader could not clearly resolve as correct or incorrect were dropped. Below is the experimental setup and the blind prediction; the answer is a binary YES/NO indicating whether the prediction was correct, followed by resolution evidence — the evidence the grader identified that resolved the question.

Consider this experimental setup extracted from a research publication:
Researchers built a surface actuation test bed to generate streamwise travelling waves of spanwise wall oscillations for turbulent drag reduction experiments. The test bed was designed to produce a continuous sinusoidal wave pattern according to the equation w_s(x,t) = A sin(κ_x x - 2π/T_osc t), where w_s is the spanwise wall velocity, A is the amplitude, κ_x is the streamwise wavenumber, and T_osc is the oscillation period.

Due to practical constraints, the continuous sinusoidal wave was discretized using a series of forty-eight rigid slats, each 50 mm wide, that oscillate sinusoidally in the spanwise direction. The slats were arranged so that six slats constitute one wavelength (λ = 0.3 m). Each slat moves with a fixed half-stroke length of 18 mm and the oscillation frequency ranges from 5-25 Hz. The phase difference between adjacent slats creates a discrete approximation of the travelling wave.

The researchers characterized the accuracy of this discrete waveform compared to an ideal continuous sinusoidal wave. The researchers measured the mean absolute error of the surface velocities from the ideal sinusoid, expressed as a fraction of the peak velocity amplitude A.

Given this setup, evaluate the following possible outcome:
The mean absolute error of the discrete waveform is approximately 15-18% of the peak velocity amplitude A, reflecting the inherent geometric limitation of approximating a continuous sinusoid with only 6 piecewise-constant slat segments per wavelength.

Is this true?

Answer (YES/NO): YES